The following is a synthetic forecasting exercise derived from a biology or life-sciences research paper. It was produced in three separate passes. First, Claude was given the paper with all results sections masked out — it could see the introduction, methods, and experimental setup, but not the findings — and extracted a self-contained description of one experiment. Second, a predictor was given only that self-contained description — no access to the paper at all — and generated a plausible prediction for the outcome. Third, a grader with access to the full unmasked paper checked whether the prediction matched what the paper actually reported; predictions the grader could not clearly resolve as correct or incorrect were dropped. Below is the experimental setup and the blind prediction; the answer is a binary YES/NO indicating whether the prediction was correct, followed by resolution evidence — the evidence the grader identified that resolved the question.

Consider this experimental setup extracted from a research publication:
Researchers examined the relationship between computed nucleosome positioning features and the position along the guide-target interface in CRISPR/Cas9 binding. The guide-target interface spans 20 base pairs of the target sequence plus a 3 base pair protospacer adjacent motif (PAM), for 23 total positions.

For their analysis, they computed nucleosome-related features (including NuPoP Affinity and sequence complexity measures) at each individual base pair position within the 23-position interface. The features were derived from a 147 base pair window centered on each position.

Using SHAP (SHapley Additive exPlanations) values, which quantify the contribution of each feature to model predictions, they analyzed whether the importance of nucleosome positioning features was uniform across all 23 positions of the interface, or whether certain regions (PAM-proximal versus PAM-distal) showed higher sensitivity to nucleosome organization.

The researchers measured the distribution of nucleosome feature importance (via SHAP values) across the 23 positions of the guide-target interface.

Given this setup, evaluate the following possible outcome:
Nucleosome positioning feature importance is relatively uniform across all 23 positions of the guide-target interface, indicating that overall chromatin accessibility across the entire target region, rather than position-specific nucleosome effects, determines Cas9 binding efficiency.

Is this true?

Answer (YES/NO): NO